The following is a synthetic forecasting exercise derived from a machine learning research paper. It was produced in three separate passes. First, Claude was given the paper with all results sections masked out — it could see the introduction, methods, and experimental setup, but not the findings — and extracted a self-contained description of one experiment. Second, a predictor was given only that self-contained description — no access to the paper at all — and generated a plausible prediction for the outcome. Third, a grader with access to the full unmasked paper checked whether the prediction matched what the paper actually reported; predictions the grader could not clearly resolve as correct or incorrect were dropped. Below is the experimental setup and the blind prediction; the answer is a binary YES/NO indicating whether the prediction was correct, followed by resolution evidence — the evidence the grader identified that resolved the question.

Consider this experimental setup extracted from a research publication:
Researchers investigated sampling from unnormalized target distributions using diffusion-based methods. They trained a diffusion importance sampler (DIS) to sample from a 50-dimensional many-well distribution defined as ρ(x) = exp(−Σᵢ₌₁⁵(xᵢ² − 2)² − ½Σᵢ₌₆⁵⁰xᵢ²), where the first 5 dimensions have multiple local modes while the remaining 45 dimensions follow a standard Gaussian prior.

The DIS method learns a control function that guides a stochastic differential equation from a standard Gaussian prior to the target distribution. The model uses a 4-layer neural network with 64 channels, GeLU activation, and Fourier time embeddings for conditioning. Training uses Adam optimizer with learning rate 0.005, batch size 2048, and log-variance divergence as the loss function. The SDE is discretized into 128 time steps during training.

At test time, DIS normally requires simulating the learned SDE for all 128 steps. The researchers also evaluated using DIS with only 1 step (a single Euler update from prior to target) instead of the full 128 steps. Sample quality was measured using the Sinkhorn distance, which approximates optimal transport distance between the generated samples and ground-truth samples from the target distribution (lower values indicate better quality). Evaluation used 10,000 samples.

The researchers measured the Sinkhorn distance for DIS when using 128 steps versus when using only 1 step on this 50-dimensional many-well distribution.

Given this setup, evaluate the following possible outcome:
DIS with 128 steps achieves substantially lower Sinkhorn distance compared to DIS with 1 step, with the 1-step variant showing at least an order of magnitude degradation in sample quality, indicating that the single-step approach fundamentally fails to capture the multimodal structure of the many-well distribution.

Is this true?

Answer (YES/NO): NO